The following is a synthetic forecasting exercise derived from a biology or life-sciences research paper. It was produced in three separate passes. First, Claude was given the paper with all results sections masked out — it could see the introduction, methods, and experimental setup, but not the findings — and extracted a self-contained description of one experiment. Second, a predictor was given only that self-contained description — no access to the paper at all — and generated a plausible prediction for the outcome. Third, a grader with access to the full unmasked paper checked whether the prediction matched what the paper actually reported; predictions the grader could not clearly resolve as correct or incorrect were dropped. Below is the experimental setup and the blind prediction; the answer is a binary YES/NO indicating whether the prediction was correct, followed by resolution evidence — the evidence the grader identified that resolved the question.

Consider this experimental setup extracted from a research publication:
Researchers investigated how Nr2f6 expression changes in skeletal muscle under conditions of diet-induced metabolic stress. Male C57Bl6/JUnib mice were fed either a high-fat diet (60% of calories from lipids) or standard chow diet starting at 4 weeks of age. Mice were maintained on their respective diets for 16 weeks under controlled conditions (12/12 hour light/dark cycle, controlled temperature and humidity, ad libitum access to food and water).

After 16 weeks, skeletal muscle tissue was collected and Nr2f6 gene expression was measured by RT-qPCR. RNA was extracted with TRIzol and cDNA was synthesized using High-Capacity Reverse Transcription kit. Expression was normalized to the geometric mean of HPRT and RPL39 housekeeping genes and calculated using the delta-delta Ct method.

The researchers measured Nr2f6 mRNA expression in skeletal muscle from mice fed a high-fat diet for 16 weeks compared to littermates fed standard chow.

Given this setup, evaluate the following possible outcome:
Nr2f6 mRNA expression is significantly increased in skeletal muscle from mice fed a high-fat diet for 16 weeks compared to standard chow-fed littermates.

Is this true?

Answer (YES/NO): NO